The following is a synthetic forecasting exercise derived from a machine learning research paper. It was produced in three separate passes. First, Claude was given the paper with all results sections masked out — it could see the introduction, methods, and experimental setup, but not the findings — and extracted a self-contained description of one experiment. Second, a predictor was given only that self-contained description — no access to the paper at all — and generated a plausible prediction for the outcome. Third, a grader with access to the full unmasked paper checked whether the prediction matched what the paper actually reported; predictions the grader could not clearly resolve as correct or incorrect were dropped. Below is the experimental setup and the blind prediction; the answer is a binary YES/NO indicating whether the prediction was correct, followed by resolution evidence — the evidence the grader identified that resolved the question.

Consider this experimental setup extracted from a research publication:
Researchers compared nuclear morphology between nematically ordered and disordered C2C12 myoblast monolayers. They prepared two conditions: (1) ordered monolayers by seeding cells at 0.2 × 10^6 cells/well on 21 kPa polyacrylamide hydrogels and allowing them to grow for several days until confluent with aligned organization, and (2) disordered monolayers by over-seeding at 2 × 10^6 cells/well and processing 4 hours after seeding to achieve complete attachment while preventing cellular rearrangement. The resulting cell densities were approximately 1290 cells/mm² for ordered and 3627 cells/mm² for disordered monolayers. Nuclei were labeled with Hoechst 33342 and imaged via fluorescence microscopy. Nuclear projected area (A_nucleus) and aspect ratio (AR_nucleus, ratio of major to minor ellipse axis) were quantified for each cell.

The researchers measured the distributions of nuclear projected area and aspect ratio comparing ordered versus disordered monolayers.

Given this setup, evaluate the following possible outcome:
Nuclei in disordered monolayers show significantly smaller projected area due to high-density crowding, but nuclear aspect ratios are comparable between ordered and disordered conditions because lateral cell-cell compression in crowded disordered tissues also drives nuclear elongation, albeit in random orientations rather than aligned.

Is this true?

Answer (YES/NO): NO